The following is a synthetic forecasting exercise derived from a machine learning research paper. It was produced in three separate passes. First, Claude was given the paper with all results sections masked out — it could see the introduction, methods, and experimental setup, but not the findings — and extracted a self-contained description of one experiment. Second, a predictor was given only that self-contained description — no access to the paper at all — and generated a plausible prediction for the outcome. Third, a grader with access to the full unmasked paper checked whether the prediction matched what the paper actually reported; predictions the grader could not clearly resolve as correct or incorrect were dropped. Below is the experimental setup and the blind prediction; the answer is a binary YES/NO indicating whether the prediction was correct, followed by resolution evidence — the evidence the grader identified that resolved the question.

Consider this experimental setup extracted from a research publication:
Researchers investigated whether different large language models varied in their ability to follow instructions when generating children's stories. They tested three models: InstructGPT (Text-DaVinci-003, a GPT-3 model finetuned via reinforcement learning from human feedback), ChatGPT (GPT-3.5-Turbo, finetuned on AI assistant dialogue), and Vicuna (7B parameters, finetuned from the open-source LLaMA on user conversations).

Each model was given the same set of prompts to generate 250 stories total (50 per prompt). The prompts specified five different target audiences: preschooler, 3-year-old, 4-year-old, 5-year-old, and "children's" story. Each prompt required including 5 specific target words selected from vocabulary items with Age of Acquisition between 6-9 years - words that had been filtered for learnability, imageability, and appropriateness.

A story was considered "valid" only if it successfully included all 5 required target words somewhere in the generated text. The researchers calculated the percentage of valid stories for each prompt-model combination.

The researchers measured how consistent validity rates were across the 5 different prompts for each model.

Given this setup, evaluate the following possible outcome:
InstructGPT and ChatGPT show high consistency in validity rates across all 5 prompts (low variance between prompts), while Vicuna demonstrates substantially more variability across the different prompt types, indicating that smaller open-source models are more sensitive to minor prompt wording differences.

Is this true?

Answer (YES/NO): NO